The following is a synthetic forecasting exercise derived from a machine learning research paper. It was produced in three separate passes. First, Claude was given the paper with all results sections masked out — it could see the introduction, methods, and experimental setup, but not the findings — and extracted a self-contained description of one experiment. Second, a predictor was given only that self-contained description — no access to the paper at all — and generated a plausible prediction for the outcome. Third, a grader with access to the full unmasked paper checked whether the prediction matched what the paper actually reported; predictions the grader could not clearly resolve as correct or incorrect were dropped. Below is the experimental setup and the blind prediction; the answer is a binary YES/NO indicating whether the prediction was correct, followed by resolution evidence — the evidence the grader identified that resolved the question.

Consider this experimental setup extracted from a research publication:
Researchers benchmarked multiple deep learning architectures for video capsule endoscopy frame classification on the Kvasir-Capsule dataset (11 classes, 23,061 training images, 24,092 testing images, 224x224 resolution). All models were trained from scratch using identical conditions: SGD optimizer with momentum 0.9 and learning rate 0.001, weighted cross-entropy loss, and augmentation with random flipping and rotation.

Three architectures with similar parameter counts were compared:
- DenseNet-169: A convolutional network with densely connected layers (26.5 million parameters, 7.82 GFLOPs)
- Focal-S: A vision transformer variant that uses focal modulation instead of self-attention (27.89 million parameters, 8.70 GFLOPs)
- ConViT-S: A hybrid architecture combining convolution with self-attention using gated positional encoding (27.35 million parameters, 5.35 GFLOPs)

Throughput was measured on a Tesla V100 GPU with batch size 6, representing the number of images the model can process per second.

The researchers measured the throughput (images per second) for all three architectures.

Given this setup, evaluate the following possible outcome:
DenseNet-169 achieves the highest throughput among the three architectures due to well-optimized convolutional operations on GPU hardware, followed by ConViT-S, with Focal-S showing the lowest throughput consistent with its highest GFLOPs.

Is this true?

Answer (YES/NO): NO